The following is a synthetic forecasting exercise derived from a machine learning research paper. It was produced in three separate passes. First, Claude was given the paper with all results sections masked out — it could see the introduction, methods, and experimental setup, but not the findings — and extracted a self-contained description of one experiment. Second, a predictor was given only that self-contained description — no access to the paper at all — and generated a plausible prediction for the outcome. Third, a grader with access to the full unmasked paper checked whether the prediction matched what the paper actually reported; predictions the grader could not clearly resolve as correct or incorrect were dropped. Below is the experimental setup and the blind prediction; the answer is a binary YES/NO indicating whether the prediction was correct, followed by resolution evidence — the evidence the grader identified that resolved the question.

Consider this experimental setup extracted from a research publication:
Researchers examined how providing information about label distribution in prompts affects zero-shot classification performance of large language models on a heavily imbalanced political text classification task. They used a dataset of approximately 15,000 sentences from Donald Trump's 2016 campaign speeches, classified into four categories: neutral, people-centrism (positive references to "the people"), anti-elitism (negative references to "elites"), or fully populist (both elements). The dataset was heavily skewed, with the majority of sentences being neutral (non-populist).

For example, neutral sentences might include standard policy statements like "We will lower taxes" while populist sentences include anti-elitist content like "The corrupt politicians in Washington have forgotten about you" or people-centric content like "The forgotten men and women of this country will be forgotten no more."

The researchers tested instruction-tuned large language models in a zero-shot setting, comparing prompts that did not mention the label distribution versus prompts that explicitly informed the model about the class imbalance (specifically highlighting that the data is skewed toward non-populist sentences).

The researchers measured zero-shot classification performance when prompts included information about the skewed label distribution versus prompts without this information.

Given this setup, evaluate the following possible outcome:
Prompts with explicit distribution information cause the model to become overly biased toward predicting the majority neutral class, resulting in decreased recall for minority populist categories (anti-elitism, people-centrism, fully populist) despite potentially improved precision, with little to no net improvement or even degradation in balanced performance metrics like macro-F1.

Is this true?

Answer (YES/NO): NO